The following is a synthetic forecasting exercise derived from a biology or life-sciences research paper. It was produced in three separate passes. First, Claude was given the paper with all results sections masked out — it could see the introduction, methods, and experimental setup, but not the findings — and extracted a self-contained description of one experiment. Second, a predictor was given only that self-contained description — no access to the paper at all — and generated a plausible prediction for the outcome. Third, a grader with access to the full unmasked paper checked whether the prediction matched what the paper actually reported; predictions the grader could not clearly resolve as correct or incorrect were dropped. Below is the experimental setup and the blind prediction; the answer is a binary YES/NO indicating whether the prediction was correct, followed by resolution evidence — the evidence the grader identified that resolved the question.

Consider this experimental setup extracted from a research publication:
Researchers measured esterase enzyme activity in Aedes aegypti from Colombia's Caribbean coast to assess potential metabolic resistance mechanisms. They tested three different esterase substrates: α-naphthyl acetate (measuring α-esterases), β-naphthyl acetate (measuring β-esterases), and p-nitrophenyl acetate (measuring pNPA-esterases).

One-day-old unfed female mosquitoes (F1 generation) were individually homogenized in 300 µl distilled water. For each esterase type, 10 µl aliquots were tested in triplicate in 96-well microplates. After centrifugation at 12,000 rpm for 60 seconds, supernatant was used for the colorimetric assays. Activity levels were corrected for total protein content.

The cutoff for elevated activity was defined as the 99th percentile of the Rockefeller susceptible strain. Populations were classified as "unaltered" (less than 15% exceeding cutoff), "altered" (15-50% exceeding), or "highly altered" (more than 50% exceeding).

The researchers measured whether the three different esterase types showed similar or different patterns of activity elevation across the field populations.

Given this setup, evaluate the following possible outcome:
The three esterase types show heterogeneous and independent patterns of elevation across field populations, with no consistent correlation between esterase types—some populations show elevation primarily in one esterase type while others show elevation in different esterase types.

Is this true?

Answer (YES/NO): YES